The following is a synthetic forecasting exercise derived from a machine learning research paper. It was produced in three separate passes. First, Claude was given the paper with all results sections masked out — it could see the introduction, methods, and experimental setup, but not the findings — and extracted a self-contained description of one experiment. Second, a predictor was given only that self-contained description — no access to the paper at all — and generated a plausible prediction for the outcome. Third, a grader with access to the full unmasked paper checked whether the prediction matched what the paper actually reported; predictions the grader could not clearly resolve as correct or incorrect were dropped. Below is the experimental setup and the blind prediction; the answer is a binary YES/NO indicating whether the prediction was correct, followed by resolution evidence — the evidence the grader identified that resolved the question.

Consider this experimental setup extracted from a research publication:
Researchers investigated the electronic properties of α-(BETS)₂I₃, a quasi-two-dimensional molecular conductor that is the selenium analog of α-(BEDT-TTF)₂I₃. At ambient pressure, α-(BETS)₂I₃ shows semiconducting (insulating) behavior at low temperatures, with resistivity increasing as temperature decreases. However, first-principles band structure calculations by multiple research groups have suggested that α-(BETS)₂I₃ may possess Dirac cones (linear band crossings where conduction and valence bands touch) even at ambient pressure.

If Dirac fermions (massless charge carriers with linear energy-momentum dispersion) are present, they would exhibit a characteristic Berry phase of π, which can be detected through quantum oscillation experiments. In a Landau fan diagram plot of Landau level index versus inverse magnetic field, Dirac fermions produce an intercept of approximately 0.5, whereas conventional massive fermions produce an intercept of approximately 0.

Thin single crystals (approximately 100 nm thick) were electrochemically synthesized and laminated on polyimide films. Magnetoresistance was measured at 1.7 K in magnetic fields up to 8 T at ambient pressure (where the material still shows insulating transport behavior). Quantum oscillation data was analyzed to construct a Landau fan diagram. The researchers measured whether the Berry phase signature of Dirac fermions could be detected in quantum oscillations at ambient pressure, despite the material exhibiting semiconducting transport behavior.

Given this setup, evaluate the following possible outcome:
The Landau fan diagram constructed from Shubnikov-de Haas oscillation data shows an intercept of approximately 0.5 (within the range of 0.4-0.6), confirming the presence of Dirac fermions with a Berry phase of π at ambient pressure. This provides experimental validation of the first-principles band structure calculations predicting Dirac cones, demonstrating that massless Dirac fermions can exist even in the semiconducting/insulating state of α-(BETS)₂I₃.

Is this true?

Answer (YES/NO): NO